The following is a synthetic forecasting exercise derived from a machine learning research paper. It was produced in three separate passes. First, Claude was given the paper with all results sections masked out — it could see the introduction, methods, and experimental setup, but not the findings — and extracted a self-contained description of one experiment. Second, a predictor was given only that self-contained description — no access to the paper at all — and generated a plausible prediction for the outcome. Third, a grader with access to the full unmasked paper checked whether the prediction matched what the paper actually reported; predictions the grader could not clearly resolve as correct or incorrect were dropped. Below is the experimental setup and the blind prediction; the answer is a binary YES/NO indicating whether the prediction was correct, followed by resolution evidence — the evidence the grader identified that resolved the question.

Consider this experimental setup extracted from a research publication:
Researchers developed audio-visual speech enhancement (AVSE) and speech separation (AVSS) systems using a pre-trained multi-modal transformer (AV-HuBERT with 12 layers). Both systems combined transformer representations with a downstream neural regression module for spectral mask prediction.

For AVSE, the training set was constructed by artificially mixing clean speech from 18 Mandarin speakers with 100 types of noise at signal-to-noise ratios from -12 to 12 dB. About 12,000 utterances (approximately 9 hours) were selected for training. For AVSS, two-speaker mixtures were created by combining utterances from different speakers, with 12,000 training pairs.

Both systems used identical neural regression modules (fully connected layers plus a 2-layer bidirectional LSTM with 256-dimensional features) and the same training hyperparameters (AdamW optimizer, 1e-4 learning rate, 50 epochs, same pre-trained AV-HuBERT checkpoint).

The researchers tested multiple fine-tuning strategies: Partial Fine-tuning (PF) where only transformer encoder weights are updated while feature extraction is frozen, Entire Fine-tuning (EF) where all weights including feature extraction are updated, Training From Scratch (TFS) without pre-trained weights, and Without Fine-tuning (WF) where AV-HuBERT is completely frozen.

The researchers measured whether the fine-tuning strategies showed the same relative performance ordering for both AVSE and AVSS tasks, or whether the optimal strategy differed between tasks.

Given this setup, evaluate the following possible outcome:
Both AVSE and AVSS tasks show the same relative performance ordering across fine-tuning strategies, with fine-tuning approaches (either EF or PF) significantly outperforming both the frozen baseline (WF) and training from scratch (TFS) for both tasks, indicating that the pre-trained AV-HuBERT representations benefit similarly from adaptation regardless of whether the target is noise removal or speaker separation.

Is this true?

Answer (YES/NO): NO